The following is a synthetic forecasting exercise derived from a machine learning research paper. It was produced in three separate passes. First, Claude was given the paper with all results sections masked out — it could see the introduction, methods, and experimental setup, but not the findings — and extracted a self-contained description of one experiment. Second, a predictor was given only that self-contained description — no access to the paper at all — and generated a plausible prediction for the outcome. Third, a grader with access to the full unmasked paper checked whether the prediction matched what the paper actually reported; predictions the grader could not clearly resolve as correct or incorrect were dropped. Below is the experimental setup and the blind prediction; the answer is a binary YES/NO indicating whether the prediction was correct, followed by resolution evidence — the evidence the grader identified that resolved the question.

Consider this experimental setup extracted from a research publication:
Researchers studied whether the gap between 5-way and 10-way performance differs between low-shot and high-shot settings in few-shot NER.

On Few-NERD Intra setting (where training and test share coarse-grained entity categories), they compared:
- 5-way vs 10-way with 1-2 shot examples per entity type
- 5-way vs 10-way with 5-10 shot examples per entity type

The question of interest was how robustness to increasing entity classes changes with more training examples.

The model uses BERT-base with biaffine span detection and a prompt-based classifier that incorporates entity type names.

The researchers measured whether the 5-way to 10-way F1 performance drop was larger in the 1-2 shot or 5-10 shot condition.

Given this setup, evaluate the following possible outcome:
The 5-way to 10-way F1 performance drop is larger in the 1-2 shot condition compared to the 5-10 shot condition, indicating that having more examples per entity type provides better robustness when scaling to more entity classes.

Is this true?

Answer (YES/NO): NO